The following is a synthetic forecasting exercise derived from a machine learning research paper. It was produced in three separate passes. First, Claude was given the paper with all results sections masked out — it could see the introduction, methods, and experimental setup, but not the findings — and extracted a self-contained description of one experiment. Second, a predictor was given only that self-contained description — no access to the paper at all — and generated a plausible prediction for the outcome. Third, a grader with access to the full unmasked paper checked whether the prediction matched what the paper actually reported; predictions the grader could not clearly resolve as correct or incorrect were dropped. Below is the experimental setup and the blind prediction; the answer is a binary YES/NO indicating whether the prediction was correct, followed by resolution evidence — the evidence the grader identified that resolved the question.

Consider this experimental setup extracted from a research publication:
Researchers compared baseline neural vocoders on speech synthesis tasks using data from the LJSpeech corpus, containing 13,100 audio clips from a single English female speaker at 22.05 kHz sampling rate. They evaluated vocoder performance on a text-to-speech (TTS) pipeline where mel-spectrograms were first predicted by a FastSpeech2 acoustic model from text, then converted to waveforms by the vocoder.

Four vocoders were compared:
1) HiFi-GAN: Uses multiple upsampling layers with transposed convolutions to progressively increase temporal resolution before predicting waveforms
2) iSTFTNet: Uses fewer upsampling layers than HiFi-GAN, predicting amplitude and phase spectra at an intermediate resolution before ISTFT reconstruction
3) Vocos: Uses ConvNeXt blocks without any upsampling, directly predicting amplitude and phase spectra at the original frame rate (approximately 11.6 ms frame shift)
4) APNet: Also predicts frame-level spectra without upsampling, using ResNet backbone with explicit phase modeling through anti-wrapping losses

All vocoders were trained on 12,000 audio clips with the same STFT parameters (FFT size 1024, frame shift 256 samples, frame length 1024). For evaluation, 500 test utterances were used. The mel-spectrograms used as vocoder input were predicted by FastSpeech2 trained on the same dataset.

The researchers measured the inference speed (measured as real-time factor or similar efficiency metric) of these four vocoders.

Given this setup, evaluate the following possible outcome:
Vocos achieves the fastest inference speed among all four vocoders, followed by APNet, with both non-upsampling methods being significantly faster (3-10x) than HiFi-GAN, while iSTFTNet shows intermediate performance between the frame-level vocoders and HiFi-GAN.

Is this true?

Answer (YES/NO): NO